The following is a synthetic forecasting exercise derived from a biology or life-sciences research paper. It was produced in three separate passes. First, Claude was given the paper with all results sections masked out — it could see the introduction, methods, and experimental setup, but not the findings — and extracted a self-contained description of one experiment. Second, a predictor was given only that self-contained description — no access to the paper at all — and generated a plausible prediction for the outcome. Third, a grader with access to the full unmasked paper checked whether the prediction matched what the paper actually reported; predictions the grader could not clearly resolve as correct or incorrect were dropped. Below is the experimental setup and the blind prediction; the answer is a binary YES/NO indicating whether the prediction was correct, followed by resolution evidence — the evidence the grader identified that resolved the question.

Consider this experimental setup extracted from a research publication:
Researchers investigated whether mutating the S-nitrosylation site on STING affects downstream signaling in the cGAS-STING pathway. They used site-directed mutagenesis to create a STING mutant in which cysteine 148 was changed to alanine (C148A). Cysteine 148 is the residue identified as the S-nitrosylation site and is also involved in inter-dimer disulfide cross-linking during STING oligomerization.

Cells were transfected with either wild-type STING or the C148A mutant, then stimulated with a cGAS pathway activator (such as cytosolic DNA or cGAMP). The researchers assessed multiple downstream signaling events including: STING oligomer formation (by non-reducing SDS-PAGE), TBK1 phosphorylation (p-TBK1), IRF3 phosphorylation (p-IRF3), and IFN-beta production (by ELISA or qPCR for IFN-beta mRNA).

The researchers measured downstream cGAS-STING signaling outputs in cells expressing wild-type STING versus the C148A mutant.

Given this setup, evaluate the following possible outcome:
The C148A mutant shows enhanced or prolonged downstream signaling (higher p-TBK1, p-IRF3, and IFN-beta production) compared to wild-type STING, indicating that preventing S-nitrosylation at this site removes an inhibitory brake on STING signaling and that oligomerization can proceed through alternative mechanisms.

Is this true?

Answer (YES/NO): NO